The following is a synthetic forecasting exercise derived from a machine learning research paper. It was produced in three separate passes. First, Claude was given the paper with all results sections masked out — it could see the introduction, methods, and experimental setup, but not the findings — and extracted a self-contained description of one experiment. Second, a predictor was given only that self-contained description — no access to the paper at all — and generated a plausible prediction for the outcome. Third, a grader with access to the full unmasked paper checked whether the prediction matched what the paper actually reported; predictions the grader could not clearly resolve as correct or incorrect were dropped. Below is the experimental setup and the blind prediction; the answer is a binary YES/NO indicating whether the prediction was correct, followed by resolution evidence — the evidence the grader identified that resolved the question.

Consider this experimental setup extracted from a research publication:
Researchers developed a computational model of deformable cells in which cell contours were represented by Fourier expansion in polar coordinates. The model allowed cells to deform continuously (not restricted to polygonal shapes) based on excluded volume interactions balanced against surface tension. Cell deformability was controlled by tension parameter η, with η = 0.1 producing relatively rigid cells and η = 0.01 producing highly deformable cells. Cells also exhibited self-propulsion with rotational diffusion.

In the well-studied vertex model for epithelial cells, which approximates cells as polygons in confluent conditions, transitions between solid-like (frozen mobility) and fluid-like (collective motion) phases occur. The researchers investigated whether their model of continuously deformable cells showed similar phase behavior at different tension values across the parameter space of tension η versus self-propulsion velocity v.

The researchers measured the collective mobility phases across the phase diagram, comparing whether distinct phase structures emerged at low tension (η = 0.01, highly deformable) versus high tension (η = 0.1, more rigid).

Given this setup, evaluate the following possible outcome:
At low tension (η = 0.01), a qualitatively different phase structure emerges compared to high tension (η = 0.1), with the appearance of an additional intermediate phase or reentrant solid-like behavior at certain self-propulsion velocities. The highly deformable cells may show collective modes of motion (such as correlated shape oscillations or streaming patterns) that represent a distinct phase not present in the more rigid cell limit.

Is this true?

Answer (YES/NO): NO